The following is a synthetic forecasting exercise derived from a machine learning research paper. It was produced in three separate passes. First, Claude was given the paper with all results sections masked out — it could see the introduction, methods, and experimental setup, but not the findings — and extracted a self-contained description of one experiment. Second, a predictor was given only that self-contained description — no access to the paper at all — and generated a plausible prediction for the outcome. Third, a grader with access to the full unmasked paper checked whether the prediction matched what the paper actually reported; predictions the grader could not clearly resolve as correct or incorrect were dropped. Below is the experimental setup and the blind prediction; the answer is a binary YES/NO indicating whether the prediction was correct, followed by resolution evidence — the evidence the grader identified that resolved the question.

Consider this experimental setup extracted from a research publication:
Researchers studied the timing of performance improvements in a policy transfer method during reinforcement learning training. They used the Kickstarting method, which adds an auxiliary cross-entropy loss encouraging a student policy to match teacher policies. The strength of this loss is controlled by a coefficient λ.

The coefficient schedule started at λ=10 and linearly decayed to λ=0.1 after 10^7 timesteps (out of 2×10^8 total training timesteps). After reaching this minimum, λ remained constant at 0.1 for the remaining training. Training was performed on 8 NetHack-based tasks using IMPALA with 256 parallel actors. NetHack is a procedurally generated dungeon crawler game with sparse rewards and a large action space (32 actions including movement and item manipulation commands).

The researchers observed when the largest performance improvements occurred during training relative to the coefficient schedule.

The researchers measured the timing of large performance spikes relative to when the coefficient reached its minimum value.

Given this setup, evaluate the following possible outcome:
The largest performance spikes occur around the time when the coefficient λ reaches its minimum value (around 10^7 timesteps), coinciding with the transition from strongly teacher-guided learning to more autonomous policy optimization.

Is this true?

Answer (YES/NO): NO